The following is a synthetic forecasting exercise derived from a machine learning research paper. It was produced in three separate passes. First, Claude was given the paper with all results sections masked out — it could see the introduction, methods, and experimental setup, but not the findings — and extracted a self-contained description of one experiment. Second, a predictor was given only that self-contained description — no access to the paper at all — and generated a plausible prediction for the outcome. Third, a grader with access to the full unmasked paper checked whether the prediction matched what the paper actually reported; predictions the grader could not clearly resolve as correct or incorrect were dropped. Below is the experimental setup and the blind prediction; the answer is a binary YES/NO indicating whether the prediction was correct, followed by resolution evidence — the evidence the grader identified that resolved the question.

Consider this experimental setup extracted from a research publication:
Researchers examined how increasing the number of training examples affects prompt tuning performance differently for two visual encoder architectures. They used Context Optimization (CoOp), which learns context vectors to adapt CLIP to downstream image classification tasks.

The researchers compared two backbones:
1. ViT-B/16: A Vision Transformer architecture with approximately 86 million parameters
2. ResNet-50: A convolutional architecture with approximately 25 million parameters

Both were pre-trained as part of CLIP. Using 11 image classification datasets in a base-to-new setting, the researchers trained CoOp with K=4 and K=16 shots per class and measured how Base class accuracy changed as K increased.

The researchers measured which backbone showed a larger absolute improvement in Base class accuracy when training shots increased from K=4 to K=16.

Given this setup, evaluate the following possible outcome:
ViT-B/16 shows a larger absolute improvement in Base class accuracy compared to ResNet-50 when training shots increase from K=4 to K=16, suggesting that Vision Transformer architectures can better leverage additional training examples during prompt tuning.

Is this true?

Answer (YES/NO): NO